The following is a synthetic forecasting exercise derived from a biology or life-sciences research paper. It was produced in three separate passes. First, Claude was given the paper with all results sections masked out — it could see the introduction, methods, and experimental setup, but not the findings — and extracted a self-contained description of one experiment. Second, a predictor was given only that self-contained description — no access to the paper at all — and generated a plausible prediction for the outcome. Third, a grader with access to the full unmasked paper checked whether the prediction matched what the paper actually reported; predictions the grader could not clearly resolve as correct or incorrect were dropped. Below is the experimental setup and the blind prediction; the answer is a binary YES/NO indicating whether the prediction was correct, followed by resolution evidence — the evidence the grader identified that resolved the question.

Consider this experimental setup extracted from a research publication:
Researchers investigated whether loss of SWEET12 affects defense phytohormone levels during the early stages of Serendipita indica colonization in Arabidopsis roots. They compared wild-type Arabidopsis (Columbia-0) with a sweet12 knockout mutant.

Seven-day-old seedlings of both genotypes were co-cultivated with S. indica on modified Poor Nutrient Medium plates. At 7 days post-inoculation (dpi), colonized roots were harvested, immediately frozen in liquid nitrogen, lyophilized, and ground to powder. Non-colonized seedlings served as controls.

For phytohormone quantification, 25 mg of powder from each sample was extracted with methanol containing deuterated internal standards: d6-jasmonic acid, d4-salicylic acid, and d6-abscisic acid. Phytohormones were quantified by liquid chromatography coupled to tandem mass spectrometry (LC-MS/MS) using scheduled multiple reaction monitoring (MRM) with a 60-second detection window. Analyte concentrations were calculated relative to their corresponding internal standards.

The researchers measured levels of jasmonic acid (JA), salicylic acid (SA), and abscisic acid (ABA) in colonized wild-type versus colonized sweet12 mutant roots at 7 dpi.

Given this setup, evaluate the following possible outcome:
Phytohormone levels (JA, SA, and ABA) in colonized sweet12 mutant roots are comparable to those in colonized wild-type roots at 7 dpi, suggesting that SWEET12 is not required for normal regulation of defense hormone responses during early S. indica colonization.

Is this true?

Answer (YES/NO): NO